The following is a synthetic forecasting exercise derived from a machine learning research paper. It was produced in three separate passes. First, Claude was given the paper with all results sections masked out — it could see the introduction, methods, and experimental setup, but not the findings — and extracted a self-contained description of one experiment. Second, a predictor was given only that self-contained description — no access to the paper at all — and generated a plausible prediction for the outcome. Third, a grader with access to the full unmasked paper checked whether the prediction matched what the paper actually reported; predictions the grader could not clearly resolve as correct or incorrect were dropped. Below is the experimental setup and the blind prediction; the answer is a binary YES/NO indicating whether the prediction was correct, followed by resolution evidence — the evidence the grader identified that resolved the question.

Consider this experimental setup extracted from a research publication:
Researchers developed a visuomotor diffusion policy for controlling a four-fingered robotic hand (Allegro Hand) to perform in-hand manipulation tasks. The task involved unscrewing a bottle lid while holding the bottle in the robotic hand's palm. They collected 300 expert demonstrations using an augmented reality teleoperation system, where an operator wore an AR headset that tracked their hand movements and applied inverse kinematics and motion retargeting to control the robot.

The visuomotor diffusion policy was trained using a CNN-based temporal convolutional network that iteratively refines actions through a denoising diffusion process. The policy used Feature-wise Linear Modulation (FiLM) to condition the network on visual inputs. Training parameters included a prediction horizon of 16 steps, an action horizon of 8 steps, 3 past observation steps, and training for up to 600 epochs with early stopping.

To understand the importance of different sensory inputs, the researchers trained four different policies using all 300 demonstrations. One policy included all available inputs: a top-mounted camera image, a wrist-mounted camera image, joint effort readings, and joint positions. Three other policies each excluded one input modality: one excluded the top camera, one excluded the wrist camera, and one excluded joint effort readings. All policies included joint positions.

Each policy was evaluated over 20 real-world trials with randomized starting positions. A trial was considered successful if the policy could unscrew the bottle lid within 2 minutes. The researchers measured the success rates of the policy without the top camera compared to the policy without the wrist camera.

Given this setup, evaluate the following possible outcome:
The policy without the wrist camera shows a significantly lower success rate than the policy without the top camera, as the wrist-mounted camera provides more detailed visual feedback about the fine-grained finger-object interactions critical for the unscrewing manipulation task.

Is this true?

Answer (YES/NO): YES